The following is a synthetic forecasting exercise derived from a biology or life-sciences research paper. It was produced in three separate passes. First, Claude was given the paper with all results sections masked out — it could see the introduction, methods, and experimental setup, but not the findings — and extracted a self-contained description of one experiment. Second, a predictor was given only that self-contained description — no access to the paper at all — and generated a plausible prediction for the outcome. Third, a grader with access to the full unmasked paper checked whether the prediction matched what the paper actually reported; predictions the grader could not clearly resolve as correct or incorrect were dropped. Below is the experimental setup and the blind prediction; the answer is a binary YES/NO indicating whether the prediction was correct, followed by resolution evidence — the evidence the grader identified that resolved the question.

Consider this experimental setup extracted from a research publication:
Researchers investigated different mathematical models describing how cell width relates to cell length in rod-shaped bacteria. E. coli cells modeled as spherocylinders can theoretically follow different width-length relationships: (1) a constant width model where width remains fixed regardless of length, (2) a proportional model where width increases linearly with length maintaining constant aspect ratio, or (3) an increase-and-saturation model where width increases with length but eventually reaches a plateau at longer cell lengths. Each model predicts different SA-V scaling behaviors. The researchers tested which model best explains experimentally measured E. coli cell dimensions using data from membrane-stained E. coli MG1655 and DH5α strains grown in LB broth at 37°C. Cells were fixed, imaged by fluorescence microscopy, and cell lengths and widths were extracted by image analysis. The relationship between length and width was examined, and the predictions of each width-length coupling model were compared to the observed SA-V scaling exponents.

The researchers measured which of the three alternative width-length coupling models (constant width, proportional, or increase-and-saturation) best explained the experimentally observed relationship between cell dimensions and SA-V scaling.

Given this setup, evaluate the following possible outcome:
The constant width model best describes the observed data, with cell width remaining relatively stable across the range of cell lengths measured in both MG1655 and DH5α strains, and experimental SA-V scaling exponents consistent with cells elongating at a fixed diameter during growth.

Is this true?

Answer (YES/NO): NO